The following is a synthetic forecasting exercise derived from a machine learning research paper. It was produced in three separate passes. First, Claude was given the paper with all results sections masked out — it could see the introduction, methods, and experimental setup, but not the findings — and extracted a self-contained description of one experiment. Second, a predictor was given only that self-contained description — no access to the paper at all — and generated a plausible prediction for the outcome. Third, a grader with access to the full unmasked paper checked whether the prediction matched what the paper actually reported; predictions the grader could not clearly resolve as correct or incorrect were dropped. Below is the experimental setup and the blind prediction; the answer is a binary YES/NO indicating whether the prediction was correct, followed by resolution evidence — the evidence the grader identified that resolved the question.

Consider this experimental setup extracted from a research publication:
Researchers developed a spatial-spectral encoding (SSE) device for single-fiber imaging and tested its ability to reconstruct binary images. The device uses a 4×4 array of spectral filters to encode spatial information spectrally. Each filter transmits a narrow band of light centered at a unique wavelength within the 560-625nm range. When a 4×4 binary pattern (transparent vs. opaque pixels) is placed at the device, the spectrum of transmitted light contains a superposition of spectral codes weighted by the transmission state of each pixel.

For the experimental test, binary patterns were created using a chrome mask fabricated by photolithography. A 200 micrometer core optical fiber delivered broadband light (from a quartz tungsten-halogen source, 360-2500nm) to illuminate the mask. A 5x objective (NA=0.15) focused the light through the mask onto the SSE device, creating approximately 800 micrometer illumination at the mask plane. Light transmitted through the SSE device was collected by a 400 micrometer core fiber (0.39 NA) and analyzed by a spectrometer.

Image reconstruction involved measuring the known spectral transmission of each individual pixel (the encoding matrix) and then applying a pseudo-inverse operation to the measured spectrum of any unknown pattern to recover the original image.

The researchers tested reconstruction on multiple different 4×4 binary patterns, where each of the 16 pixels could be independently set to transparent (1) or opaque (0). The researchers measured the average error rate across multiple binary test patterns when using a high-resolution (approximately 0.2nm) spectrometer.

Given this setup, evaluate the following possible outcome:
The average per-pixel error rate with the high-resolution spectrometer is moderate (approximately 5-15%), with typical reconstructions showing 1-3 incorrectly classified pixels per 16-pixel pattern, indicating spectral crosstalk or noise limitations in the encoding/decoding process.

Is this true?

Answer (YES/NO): YES